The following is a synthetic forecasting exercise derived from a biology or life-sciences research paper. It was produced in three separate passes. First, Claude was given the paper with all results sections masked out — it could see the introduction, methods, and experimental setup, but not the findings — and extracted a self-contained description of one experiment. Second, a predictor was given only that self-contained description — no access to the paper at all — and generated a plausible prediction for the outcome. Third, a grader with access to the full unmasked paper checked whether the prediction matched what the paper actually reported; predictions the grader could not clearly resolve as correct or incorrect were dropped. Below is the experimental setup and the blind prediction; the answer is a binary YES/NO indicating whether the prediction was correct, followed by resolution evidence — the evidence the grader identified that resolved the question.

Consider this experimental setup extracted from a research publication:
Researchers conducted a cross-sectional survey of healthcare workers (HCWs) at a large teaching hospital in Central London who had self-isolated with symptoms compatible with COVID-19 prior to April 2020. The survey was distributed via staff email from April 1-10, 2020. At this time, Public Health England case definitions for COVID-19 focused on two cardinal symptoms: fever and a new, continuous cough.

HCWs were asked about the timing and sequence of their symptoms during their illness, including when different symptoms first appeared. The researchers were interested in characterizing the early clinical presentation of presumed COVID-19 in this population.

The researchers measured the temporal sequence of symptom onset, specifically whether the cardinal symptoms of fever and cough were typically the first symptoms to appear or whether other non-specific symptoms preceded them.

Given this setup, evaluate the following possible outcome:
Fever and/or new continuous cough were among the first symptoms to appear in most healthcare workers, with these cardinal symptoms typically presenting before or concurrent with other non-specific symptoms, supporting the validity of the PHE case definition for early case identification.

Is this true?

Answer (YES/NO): NO